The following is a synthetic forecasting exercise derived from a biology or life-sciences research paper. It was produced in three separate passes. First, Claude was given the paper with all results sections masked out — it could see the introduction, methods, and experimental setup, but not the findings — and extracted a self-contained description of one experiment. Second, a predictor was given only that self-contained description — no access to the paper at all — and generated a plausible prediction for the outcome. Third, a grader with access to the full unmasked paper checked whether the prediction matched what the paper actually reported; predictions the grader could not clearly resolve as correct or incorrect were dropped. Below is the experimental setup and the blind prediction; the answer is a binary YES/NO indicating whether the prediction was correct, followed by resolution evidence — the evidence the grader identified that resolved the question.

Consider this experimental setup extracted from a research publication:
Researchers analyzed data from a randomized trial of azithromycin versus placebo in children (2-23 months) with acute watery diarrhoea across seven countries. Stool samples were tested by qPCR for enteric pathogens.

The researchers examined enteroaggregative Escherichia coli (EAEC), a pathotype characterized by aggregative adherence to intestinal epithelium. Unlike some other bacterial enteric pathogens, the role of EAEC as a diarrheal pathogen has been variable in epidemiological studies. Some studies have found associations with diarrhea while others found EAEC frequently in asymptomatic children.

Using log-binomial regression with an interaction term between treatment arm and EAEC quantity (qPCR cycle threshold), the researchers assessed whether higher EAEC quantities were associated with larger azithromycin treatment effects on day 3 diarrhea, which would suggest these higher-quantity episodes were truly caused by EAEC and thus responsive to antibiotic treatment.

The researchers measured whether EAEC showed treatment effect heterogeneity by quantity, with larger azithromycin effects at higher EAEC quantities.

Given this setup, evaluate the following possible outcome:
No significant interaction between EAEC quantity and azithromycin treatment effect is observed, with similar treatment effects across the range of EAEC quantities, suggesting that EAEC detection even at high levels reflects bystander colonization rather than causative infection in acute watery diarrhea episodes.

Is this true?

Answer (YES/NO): YES